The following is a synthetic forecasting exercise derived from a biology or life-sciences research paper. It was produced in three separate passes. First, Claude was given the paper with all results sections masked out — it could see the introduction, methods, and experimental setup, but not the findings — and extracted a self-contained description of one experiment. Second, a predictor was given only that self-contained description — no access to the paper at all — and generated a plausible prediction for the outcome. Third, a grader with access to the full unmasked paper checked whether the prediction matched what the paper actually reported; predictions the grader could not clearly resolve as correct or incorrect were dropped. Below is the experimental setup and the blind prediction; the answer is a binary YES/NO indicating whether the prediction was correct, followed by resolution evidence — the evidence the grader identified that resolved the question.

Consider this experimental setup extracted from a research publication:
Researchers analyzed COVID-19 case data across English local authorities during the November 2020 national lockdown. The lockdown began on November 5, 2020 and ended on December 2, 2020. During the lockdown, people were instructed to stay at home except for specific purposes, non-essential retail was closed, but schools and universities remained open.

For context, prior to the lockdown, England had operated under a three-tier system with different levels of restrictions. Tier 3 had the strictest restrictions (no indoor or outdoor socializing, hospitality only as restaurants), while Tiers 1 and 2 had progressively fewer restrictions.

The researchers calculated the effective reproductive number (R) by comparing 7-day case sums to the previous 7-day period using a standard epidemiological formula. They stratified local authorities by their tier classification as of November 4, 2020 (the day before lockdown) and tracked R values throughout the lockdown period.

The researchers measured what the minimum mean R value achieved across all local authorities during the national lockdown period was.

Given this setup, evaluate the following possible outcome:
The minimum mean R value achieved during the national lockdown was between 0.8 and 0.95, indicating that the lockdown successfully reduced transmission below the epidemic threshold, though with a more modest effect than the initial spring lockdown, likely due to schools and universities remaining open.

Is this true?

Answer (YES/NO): NO